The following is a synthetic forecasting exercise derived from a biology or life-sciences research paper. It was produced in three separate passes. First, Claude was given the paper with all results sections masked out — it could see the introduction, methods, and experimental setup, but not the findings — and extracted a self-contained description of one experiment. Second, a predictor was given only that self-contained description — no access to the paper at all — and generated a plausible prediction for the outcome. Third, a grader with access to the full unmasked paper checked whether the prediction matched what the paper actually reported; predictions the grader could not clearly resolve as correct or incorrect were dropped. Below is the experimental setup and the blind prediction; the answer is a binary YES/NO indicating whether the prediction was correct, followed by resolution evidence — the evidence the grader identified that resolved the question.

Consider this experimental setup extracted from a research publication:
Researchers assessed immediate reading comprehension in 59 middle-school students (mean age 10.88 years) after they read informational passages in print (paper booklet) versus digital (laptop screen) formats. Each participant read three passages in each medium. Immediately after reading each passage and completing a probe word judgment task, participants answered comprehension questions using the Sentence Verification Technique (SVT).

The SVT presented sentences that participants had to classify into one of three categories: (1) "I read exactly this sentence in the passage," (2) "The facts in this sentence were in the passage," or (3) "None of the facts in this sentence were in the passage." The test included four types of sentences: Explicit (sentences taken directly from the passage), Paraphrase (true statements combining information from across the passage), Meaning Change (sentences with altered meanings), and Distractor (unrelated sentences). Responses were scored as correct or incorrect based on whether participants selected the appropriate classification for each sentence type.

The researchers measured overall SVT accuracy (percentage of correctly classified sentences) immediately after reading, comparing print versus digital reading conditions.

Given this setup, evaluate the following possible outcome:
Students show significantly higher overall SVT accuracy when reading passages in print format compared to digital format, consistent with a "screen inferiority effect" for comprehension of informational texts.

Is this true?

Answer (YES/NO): NO